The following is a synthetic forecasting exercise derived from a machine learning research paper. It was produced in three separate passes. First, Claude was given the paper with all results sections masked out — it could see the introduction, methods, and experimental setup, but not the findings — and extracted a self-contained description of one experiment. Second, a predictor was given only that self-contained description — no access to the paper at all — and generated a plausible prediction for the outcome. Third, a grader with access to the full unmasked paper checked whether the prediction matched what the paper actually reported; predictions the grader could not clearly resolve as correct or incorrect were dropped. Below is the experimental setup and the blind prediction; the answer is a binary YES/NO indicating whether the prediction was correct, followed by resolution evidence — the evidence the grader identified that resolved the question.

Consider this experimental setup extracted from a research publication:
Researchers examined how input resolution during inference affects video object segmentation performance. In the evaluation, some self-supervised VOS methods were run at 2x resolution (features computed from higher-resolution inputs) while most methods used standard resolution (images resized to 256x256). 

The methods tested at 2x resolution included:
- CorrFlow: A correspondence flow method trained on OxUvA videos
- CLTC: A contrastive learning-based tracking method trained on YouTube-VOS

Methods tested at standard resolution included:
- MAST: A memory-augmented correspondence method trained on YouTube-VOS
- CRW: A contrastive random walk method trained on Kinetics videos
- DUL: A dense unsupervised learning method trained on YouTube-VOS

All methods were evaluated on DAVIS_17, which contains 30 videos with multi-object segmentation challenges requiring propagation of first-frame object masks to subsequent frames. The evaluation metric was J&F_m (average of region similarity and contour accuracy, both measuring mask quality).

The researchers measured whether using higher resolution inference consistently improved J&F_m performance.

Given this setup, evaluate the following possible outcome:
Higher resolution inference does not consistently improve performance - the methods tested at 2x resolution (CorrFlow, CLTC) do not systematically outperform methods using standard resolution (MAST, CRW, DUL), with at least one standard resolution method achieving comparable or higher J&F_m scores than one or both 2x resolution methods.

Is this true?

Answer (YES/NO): YES